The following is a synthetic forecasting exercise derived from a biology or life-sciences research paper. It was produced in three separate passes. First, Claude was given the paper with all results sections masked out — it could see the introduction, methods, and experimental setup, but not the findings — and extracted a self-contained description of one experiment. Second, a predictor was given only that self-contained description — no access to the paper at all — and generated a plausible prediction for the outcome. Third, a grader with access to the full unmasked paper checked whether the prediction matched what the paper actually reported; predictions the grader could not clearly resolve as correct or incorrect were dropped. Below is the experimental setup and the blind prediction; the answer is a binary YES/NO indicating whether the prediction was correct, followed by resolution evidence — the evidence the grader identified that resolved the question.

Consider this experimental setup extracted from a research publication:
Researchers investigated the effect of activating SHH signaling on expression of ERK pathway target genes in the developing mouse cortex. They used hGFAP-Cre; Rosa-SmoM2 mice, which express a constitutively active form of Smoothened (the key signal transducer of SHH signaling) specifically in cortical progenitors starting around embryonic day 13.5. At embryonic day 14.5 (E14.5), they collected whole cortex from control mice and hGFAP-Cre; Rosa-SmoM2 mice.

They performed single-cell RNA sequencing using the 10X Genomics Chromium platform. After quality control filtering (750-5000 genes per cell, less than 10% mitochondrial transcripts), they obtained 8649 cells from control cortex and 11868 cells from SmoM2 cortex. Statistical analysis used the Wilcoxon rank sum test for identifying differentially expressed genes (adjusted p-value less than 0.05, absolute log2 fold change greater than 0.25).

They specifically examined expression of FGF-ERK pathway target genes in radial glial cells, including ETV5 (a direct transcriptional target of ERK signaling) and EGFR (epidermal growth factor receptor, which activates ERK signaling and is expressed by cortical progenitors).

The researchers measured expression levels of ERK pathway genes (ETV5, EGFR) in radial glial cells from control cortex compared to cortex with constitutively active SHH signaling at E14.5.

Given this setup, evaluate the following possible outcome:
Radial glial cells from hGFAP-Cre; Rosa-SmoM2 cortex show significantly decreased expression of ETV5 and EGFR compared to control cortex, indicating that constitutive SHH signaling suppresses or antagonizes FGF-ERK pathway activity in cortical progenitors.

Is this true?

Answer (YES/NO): NO